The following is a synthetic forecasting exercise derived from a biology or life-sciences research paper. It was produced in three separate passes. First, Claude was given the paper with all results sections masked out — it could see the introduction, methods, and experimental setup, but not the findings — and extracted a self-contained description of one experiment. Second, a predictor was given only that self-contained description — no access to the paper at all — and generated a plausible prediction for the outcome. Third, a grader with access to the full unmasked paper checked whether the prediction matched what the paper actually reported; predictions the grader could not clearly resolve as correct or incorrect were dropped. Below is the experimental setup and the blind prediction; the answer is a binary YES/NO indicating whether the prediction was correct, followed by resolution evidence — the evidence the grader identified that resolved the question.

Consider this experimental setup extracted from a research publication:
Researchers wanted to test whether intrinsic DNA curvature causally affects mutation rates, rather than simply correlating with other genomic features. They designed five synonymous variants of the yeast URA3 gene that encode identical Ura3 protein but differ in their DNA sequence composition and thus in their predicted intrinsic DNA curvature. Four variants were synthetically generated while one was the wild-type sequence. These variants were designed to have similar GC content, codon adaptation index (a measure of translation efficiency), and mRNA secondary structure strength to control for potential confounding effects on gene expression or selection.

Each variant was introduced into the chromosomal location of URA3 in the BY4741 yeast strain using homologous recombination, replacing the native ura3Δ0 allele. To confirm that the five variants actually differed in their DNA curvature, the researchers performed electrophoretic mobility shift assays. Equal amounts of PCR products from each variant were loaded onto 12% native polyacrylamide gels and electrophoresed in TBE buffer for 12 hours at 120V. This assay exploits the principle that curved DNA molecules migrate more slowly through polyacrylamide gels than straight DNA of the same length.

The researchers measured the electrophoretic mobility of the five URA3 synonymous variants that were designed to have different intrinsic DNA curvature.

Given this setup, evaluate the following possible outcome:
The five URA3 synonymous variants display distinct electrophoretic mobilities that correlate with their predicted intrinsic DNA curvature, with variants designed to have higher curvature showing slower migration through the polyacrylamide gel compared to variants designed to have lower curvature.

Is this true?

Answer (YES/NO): YES